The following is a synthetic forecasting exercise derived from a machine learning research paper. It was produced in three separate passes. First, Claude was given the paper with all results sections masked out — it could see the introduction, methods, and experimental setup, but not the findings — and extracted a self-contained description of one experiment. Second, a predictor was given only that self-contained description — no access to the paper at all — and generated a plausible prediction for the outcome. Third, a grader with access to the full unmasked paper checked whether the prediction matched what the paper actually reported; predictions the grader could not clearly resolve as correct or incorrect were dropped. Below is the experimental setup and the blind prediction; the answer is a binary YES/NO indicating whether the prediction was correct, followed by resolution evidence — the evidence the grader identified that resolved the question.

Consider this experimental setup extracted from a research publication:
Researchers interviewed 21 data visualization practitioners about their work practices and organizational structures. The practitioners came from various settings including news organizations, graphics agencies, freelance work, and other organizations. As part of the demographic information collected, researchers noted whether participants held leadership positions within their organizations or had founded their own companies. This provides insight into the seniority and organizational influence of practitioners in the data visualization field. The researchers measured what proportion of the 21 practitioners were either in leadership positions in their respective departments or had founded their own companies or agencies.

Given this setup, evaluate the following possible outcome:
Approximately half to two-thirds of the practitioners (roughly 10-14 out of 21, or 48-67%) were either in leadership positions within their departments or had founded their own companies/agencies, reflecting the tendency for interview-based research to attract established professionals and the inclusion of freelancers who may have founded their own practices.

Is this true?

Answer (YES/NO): NO